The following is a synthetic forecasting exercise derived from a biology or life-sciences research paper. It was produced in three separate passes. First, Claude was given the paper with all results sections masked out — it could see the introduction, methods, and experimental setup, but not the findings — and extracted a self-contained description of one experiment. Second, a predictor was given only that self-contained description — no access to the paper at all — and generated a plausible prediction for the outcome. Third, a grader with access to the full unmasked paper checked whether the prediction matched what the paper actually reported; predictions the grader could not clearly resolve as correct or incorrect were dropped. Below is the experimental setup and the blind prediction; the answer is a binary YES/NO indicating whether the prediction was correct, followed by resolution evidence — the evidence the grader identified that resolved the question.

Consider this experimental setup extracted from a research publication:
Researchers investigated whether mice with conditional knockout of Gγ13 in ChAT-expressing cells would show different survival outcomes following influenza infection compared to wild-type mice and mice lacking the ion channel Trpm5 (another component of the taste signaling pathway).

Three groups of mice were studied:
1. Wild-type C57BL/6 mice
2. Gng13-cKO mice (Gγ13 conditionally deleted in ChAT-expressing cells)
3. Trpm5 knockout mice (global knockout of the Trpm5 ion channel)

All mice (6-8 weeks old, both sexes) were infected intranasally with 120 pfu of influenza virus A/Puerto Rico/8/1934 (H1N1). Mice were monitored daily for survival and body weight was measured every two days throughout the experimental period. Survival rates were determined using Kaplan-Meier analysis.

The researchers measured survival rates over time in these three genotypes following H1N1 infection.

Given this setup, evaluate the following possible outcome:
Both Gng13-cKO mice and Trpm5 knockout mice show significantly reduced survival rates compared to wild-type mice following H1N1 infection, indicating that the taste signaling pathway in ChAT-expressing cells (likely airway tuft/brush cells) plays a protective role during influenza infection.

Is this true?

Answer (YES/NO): NO